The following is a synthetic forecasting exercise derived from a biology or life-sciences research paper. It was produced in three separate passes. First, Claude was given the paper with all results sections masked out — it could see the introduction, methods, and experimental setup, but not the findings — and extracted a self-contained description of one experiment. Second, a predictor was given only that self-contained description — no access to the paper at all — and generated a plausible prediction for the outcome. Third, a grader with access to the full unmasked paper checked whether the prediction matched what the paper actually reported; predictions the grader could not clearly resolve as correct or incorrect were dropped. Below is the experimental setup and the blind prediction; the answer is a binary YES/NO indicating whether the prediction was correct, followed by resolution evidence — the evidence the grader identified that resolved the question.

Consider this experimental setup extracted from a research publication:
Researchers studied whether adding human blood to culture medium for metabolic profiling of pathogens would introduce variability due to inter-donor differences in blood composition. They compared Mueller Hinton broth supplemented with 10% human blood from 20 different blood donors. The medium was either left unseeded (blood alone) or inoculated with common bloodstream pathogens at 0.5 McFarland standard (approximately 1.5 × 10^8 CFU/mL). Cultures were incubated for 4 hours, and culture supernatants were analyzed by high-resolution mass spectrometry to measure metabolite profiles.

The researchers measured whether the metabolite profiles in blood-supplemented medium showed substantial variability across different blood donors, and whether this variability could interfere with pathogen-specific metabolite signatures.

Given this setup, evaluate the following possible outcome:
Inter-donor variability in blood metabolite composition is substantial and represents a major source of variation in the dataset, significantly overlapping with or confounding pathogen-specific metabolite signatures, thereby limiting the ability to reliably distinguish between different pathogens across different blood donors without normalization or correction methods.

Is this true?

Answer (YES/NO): NO